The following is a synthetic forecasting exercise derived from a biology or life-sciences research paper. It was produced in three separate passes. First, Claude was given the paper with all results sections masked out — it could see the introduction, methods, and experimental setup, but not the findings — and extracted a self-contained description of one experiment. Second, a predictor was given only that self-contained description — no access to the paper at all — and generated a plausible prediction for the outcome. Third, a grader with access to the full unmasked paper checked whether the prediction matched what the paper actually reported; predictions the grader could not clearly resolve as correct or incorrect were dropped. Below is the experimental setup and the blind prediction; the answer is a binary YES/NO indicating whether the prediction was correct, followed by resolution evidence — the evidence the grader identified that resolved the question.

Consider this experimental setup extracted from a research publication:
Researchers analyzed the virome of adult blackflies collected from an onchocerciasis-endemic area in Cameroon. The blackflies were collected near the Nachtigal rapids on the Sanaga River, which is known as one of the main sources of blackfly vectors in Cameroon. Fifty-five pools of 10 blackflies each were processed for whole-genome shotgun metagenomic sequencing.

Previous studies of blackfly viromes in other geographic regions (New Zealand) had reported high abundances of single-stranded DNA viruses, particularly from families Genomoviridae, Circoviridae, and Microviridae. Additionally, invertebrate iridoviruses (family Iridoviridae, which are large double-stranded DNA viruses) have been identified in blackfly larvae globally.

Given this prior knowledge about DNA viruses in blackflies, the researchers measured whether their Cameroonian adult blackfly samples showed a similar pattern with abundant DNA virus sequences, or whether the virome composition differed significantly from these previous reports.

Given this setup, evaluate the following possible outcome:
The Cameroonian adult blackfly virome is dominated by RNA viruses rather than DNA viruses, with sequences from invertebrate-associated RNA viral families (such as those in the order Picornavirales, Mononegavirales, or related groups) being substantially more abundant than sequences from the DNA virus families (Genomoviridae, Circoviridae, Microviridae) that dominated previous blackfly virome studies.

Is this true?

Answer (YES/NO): YES